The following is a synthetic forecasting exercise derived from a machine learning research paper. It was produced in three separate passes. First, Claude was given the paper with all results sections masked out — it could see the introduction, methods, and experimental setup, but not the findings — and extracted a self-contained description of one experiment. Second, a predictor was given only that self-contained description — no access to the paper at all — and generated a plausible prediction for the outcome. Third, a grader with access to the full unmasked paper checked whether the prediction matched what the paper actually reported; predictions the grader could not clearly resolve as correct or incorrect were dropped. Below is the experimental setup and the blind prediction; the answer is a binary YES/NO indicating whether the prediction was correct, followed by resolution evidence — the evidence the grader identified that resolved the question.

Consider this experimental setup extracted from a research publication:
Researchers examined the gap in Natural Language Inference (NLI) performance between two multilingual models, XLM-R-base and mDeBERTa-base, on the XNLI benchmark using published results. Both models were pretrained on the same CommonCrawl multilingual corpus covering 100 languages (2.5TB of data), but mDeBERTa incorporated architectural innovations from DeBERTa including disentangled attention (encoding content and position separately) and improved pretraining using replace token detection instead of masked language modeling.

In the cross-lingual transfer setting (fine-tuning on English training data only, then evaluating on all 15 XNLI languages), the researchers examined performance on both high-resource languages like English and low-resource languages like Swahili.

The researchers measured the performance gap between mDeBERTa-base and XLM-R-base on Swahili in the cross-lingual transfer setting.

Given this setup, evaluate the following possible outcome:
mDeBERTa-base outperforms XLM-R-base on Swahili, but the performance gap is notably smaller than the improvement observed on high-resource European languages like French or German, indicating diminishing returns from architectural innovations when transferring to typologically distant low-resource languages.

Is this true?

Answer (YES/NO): NO